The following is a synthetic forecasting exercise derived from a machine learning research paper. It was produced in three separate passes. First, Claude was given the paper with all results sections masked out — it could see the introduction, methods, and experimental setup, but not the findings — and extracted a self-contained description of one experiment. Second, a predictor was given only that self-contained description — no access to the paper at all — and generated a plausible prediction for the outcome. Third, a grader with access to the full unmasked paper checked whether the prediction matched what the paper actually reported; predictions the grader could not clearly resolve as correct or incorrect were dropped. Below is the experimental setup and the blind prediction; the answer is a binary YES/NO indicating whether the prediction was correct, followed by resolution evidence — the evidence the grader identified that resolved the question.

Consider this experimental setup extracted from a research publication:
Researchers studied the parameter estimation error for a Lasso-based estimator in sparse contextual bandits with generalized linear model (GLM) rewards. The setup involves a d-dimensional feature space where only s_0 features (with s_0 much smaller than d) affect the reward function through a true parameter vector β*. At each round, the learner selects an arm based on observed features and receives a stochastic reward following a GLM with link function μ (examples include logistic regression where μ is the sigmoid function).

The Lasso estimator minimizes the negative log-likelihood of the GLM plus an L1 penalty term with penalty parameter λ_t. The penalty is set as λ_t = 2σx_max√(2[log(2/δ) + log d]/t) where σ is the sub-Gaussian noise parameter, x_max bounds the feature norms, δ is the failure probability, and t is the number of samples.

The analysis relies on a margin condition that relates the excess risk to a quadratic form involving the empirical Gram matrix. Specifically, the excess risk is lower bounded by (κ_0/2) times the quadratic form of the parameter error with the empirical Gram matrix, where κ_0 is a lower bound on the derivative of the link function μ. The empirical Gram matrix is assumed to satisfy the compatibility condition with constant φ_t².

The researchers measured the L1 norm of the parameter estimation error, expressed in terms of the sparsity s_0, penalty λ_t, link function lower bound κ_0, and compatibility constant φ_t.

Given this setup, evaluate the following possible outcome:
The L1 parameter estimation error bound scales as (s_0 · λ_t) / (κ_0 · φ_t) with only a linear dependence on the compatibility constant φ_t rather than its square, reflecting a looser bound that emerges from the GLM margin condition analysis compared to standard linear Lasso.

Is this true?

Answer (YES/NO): NO